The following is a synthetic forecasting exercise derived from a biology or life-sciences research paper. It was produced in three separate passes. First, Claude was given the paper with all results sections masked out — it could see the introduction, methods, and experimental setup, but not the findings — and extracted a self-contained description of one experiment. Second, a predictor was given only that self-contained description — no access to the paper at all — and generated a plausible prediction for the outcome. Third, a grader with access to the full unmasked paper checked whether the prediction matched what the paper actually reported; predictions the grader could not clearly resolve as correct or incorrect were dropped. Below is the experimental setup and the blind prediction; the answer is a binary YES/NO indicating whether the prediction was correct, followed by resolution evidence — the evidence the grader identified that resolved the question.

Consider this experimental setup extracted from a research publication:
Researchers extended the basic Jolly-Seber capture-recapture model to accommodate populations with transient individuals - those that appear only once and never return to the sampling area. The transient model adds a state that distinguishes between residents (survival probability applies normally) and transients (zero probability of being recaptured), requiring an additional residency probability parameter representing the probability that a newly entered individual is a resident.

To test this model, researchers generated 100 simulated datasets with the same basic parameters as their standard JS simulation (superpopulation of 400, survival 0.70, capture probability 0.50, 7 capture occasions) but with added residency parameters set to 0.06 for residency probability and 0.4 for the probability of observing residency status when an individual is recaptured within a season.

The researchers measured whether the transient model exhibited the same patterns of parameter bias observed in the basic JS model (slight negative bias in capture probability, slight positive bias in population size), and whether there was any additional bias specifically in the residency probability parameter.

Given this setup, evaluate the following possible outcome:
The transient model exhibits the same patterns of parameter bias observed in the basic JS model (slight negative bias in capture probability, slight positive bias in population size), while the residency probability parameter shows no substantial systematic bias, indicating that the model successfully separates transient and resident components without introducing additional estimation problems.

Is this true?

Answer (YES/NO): NO